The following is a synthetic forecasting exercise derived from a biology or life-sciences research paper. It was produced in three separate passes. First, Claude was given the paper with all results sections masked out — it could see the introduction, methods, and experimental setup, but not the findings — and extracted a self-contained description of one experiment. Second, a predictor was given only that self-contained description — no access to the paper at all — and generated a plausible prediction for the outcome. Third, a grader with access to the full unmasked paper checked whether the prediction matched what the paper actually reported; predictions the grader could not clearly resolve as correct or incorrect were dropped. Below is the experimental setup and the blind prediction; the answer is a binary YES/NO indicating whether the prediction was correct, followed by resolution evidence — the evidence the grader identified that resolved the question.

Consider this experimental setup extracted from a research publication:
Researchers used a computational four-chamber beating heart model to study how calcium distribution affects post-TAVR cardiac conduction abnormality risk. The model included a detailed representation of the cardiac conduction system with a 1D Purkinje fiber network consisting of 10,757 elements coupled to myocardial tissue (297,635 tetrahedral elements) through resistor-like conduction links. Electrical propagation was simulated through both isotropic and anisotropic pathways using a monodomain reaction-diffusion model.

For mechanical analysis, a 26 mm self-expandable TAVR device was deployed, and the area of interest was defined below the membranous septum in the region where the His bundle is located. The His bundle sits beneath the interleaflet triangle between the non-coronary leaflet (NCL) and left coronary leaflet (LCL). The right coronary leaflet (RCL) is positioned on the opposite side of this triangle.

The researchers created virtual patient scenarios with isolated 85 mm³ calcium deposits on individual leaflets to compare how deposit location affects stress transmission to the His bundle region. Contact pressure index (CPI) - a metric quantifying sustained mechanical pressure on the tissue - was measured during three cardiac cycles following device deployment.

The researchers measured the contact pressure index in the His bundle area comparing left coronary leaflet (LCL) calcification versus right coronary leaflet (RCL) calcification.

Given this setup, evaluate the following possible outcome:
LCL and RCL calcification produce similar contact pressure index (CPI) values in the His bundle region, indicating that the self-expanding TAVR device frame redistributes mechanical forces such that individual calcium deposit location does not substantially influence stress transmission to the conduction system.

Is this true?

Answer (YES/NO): NO